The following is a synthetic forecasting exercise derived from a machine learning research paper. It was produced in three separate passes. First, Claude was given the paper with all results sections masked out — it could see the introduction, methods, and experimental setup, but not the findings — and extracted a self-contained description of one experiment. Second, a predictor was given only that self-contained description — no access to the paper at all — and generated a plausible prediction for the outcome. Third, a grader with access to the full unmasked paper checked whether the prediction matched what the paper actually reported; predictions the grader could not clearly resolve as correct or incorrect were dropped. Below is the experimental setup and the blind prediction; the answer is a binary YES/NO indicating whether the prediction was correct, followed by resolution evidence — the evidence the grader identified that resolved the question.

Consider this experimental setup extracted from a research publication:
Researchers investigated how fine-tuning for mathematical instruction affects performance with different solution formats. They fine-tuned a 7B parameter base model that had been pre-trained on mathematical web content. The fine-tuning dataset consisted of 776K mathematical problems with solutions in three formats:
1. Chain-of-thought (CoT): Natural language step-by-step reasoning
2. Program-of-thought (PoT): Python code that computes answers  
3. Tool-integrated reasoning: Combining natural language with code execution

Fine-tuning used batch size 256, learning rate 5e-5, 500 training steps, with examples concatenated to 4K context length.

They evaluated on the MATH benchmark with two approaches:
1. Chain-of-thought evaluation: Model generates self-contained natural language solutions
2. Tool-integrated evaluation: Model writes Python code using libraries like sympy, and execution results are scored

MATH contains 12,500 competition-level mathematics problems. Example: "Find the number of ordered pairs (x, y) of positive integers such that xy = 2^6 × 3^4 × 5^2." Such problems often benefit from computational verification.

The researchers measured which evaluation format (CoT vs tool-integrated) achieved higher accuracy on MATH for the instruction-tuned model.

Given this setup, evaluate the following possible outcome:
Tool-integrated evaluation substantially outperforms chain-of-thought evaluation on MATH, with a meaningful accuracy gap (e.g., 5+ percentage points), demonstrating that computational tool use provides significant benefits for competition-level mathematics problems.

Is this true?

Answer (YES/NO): YES